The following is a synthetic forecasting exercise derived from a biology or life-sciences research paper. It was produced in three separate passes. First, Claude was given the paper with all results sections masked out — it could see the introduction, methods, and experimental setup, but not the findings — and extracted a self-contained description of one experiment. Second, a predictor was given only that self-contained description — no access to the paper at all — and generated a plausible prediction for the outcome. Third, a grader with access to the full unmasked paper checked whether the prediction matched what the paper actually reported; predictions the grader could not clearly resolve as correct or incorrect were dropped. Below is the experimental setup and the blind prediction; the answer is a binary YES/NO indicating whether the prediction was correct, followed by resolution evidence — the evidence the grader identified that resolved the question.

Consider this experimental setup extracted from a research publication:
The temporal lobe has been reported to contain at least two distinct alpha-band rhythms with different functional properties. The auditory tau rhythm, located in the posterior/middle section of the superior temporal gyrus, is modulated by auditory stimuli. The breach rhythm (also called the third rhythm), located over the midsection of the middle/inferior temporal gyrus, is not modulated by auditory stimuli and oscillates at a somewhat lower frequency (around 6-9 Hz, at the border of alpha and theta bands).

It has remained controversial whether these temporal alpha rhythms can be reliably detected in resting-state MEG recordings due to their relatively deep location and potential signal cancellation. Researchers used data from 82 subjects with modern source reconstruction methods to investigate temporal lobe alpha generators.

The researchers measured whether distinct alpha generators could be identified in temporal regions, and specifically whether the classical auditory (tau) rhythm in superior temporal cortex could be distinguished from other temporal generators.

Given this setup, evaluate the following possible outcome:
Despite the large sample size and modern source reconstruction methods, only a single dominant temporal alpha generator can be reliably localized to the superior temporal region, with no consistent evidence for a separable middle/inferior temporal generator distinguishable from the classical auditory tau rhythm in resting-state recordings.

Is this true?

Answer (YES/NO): NO